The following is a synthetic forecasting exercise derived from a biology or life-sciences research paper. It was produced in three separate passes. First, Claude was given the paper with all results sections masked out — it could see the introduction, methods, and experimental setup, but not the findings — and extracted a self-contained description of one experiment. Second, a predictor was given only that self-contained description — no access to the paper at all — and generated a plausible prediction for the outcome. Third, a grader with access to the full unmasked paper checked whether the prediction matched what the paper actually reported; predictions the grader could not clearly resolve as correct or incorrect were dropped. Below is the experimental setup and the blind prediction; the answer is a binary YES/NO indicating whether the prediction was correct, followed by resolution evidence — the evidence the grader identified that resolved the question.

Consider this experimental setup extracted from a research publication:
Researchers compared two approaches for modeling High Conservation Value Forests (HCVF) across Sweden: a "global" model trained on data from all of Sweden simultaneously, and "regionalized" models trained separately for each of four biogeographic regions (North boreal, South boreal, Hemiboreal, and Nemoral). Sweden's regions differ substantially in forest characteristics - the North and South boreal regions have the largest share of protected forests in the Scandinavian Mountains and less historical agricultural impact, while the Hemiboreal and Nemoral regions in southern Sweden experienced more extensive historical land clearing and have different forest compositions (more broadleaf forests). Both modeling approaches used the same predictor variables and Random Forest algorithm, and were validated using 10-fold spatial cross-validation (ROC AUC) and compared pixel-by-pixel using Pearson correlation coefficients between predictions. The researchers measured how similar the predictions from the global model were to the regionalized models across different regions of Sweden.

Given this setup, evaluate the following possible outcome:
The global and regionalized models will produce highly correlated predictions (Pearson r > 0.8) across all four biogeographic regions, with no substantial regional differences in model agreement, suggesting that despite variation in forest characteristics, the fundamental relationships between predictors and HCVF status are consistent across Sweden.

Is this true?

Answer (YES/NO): NO